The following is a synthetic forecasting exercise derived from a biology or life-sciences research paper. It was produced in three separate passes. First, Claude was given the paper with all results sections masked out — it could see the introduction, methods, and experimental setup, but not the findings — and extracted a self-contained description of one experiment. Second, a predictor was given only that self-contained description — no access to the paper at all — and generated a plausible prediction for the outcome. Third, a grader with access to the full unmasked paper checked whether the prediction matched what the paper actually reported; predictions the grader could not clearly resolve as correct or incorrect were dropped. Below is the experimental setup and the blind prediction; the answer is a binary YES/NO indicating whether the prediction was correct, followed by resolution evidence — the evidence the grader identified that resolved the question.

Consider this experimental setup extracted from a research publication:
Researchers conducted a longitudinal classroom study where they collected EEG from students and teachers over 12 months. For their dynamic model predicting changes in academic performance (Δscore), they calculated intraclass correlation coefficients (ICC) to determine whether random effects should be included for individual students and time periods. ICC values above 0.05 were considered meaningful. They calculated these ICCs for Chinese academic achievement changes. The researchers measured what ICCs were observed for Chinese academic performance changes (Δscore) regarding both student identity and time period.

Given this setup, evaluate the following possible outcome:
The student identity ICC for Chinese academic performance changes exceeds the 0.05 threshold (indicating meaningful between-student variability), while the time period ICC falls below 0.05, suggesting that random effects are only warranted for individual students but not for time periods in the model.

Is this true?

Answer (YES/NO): NO